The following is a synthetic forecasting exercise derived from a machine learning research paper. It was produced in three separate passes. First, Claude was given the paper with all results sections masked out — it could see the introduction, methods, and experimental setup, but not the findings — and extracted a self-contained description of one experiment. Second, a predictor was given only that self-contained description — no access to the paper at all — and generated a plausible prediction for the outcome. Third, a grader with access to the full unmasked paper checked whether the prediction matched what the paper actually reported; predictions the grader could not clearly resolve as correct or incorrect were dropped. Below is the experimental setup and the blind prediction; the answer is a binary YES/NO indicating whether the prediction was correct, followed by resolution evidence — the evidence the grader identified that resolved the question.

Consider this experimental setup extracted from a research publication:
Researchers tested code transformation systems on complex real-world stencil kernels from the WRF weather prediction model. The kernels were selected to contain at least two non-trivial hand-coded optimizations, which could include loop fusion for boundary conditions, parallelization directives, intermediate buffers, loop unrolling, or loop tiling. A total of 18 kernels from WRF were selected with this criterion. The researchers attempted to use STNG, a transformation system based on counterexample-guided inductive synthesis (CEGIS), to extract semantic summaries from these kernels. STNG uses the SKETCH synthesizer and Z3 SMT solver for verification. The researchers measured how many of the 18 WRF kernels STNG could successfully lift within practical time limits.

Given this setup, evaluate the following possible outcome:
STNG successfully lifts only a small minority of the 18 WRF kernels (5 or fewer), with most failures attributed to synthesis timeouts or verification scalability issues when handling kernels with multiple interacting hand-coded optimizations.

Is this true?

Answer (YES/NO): NO